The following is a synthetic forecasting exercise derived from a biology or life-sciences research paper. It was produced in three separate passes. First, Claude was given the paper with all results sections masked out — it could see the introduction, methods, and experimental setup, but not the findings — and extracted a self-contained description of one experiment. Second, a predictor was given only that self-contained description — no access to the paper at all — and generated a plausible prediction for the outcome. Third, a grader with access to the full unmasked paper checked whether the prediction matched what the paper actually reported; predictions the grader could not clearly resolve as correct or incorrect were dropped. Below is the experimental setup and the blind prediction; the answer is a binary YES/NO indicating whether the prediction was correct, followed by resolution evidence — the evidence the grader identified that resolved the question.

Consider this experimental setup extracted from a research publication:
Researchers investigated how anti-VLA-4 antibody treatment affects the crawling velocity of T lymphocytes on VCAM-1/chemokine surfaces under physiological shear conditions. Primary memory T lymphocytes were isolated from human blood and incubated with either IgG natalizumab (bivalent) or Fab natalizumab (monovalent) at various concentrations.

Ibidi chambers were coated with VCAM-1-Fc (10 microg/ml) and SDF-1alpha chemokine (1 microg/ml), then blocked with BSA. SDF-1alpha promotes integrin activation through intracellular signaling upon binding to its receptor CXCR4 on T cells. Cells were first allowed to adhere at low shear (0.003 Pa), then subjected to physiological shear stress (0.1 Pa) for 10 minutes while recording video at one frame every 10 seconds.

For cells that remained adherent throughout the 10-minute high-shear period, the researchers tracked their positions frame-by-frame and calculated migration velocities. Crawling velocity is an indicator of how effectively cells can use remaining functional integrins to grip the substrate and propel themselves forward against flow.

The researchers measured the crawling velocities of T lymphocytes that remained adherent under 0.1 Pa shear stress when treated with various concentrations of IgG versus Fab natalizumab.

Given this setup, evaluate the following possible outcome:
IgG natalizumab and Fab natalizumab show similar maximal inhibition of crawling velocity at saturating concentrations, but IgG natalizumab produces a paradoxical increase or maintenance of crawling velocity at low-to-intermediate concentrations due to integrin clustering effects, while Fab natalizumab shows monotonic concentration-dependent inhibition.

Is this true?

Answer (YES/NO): NO